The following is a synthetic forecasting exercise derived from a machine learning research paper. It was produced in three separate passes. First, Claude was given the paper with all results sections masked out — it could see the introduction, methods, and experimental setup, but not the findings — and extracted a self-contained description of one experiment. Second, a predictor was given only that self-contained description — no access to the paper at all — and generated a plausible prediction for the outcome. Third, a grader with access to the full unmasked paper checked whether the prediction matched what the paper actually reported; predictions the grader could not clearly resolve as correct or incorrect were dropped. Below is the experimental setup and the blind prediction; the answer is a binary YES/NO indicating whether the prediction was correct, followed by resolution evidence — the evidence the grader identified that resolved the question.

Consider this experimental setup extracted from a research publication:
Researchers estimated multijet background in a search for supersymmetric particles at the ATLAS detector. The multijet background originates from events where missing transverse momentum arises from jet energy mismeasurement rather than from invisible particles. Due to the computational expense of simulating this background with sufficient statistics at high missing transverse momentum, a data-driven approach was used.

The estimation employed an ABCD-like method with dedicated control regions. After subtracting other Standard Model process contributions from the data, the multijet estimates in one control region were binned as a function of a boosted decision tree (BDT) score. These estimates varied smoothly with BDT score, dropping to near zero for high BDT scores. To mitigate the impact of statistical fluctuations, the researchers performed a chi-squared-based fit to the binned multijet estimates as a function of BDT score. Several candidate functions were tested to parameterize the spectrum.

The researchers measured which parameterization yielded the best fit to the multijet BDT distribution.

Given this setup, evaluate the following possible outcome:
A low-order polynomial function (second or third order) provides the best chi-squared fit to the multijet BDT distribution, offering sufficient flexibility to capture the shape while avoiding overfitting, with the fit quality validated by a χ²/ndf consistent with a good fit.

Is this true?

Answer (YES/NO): NO